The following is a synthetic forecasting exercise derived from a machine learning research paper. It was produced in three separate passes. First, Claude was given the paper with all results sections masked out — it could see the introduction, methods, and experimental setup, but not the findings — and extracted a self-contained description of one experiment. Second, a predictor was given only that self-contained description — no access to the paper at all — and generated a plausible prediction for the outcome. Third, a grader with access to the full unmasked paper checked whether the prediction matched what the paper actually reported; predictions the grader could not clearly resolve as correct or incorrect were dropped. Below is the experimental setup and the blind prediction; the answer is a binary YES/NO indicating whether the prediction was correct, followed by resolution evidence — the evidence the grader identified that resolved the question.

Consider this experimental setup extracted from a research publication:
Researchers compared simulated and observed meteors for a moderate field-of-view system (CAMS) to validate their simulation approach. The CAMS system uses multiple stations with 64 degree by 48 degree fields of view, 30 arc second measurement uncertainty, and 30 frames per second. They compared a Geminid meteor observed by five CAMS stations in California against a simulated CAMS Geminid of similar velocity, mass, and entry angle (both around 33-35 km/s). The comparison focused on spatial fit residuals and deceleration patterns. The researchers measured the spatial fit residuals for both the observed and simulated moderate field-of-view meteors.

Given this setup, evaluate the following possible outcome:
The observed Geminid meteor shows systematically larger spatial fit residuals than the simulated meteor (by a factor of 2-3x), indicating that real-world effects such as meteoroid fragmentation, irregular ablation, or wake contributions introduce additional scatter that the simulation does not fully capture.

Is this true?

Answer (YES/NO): NO